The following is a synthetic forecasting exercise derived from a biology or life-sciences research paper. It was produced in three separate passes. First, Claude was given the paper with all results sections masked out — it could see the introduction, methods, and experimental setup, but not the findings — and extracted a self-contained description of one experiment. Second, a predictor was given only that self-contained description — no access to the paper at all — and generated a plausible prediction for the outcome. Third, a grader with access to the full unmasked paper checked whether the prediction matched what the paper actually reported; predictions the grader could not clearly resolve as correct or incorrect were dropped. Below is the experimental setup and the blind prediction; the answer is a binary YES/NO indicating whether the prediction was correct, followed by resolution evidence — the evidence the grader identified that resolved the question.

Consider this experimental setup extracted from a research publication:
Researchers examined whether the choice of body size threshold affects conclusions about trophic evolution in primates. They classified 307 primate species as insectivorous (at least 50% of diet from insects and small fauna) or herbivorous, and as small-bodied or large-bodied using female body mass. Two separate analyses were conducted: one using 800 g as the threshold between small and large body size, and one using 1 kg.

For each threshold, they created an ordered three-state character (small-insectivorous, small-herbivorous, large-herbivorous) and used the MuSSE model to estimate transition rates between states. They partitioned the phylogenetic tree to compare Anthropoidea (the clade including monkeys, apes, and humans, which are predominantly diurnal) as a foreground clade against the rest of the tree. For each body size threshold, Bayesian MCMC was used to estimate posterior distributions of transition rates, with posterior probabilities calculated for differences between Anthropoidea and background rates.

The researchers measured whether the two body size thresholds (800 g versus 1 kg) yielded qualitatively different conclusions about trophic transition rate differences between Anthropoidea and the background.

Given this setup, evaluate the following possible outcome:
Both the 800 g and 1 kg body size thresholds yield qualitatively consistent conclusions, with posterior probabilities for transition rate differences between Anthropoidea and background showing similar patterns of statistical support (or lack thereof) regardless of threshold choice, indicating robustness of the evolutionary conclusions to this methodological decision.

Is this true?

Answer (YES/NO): YES